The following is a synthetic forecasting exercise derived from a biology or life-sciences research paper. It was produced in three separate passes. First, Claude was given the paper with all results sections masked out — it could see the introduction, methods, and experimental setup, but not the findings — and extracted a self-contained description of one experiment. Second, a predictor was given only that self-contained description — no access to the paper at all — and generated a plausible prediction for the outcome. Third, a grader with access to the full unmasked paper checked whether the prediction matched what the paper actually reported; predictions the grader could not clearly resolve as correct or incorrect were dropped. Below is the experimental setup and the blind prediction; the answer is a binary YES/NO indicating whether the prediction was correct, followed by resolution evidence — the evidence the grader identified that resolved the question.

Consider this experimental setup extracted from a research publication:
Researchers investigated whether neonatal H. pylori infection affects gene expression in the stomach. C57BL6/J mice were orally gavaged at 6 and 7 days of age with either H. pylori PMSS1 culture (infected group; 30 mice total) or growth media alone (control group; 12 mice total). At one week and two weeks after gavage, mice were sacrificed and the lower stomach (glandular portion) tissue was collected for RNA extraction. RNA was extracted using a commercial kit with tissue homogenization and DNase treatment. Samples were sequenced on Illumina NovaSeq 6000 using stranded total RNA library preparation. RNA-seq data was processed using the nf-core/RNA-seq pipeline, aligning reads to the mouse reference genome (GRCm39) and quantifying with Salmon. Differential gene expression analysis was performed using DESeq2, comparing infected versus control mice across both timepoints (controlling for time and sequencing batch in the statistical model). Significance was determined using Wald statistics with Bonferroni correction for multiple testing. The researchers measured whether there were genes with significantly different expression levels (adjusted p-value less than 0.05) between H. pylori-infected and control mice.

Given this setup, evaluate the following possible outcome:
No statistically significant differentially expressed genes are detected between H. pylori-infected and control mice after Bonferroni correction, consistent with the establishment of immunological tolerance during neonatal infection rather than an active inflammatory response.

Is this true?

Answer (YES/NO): NO